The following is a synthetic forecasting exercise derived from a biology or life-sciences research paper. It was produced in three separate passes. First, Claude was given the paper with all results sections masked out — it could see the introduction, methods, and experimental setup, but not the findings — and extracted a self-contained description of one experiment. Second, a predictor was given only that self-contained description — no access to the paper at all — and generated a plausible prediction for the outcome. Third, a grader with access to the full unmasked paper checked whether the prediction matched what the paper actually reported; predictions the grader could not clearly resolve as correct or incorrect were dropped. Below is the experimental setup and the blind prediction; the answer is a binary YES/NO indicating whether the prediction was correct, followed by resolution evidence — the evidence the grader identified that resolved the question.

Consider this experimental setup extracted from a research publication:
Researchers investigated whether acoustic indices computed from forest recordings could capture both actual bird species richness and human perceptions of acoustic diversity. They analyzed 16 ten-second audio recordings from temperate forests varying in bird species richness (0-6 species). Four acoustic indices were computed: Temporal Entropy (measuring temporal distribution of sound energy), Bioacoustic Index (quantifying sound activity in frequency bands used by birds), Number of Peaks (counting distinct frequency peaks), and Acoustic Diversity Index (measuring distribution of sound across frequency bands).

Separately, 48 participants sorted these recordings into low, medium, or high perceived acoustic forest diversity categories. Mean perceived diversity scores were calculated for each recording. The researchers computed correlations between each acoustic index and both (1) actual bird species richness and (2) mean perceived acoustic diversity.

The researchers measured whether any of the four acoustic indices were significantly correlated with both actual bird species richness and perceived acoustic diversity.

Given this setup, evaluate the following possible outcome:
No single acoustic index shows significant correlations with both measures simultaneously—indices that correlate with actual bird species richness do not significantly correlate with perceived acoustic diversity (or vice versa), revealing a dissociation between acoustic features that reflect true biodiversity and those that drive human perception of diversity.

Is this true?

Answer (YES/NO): NO